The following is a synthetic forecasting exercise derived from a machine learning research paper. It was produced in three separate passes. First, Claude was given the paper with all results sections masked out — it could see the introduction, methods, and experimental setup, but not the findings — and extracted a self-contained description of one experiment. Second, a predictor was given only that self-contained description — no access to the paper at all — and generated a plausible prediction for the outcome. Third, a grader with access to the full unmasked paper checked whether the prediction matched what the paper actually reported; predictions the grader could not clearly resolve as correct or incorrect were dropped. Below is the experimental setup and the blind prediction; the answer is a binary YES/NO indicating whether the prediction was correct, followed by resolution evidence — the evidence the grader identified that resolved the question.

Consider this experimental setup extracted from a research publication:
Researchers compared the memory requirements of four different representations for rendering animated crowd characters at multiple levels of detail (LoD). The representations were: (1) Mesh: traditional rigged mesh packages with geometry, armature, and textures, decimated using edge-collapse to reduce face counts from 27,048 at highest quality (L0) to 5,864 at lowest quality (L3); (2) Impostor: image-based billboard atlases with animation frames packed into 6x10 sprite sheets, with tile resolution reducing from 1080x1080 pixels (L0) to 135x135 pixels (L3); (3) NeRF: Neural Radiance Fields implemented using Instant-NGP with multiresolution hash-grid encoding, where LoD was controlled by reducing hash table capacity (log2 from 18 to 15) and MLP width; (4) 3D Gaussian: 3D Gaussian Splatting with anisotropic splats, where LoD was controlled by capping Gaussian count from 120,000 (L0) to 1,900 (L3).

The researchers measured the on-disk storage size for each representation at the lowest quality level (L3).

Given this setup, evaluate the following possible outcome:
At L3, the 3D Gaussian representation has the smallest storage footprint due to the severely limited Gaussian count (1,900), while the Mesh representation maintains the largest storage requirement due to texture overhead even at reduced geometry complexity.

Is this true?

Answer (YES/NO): NO